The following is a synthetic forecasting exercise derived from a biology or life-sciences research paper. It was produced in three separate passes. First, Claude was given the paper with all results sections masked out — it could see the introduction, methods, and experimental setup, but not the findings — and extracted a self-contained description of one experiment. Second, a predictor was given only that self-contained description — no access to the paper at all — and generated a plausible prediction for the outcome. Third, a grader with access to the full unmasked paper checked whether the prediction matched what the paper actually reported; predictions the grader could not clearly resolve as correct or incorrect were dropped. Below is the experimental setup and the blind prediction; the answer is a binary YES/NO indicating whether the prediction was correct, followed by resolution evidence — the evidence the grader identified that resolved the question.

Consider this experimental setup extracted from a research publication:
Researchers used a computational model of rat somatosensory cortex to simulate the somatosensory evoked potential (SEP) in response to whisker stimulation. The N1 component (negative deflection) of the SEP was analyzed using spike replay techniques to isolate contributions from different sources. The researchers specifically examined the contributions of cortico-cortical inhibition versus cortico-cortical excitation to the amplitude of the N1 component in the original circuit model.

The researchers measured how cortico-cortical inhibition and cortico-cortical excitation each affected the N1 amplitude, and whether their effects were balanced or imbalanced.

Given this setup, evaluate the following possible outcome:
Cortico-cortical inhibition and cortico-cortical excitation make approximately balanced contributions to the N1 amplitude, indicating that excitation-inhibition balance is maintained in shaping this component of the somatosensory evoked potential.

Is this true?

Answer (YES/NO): YES